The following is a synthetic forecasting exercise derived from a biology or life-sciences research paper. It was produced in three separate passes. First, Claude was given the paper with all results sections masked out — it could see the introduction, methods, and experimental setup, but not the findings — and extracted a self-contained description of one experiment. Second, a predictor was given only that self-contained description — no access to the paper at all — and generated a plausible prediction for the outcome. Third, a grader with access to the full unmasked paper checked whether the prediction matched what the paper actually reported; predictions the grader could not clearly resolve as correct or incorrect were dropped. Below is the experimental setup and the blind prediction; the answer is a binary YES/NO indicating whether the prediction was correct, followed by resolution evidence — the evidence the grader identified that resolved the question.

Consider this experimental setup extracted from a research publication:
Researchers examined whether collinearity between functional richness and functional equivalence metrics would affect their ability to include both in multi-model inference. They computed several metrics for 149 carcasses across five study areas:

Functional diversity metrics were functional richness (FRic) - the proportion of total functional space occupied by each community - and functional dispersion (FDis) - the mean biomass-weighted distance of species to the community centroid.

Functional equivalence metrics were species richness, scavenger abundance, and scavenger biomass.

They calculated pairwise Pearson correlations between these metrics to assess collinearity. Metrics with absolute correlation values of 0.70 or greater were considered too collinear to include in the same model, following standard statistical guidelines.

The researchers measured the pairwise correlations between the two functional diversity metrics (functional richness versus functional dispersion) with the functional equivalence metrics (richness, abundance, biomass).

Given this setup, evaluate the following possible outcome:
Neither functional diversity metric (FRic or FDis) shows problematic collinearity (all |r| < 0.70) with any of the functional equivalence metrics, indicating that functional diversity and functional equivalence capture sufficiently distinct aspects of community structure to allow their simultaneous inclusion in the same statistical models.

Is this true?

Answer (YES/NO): NO